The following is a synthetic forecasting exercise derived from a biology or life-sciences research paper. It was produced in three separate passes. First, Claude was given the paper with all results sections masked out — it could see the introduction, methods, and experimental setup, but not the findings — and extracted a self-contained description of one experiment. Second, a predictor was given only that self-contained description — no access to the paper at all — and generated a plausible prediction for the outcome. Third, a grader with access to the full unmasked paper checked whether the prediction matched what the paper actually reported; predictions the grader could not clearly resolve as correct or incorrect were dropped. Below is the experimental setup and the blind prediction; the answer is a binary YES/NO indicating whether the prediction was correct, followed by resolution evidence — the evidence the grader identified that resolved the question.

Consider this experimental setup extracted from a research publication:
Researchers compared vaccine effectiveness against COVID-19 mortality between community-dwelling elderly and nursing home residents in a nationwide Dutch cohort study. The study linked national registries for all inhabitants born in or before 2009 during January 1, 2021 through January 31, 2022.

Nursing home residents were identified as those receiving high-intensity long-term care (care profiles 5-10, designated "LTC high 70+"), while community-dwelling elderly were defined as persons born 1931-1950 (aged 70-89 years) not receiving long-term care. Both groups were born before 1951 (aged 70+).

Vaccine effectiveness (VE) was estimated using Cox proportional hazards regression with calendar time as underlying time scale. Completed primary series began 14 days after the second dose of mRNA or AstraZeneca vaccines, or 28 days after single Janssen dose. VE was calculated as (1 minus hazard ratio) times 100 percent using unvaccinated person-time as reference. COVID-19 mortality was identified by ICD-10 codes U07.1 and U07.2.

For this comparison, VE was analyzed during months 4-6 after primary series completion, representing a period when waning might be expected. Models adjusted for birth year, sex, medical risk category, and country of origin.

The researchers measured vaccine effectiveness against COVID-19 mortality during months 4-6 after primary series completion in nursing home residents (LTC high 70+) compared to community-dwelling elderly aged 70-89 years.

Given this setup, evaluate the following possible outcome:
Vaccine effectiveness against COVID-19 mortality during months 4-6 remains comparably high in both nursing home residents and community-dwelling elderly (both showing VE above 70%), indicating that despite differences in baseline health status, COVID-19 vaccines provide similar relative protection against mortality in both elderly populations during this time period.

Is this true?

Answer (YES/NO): NO